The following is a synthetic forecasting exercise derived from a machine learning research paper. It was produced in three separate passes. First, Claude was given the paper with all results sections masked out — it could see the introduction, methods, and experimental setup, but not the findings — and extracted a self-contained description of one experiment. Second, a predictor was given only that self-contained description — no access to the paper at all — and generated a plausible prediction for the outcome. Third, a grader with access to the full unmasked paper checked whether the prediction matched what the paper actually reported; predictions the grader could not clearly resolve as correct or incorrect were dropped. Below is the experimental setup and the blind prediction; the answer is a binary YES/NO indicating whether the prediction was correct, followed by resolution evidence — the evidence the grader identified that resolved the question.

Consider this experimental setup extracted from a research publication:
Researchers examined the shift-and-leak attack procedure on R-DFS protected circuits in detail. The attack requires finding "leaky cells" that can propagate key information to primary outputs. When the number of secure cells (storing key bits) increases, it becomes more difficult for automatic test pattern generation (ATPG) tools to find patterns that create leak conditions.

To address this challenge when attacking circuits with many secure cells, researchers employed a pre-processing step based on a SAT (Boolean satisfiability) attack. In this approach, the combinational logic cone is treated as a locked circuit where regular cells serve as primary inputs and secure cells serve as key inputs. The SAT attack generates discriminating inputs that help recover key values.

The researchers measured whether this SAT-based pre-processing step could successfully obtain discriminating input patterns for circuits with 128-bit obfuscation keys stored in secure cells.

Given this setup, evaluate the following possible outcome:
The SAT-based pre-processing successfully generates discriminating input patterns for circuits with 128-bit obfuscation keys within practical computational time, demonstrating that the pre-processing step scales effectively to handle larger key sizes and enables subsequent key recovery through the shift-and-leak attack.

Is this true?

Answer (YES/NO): YES